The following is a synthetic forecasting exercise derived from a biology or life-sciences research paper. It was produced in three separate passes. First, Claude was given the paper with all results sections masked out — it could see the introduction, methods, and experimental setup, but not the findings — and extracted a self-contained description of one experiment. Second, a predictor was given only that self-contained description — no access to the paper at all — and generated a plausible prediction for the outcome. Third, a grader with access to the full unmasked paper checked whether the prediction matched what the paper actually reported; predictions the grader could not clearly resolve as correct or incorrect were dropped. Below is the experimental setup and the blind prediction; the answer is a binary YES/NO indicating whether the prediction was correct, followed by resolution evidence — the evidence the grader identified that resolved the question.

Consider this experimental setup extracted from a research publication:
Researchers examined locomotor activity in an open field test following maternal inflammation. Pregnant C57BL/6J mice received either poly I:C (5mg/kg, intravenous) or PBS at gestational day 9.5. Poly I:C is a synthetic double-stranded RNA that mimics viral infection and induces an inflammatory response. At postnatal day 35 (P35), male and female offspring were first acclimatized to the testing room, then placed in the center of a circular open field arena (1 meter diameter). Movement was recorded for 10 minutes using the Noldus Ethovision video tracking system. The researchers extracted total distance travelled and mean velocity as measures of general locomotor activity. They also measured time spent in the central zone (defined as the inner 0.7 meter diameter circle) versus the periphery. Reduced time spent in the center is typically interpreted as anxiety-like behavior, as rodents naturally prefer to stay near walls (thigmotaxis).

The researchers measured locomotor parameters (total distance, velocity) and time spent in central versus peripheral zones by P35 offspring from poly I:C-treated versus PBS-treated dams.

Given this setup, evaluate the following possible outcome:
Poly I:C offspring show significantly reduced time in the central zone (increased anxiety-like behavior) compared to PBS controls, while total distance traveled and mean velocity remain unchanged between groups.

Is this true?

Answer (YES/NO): NO